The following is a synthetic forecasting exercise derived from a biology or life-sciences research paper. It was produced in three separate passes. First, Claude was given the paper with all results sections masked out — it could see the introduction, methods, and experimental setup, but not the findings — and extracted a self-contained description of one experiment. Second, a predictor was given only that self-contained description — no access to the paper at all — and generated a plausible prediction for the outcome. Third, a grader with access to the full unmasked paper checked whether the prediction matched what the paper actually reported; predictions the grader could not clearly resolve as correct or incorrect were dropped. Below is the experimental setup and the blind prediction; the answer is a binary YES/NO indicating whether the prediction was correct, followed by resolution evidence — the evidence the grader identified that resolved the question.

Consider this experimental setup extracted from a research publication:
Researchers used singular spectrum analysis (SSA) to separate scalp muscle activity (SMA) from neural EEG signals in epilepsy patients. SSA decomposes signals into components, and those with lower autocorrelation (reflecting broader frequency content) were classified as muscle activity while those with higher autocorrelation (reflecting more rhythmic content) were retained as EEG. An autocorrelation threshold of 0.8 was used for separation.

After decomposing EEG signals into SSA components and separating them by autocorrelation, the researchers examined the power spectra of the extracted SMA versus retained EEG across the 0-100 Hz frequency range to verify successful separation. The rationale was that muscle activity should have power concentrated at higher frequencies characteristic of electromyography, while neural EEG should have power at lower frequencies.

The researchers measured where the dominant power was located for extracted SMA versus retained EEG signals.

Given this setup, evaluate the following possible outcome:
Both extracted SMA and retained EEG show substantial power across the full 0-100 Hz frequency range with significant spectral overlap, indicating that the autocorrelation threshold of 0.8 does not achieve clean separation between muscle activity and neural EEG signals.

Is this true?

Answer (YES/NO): NO